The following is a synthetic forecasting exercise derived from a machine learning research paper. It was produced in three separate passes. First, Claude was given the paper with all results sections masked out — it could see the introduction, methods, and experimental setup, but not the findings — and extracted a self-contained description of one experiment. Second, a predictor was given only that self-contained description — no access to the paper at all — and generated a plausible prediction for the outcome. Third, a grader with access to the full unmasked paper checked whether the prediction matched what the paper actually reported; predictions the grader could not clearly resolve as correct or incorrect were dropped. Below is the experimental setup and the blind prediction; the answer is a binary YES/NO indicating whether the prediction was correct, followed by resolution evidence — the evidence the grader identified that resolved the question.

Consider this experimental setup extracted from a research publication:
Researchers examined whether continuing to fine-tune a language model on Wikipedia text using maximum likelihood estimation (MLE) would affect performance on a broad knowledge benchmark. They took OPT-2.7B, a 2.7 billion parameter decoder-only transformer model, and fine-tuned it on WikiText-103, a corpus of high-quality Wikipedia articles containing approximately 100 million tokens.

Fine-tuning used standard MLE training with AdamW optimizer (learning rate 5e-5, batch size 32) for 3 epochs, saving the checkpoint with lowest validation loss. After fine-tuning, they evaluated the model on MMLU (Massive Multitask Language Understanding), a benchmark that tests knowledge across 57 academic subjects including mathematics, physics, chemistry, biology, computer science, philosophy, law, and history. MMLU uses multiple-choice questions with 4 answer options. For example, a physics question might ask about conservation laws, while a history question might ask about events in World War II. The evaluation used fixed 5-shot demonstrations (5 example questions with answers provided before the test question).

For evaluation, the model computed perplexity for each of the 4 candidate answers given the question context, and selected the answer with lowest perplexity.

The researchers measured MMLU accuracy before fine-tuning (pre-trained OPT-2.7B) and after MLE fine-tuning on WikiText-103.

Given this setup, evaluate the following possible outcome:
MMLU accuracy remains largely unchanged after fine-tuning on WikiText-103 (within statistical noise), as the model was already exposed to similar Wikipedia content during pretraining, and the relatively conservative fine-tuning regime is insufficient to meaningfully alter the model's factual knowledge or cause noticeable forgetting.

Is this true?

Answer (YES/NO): YES